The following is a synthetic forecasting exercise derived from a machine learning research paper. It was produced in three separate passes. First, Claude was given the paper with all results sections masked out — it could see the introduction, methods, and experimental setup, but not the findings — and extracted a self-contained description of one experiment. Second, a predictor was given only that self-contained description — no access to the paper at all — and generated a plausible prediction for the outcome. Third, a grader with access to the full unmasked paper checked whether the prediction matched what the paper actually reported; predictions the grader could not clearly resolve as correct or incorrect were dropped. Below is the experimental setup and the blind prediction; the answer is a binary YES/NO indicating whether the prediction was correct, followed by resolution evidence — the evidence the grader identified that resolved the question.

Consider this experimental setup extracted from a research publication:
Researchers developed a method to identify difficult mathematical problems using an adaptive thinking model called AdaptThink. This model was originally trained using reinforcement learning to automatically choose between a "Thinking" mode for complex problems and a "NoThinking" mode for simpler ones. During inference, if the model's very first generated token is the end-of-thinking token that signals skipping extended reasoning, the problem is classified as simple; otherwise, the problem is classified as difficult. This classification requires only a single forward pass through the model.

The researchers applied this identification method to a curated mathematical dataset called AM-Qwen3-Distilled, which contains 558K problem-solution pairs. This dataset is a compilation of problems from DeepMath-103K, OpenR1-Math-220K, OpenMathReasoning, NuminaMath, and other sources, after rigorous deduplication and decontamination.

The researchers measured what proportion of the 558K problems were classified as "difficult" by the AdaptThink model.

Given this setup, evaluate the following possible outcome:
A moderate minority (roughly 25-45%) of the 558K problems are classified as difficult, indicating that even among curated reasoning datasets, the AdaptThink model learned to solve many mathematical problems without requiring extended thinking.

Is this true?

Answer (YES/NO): YES